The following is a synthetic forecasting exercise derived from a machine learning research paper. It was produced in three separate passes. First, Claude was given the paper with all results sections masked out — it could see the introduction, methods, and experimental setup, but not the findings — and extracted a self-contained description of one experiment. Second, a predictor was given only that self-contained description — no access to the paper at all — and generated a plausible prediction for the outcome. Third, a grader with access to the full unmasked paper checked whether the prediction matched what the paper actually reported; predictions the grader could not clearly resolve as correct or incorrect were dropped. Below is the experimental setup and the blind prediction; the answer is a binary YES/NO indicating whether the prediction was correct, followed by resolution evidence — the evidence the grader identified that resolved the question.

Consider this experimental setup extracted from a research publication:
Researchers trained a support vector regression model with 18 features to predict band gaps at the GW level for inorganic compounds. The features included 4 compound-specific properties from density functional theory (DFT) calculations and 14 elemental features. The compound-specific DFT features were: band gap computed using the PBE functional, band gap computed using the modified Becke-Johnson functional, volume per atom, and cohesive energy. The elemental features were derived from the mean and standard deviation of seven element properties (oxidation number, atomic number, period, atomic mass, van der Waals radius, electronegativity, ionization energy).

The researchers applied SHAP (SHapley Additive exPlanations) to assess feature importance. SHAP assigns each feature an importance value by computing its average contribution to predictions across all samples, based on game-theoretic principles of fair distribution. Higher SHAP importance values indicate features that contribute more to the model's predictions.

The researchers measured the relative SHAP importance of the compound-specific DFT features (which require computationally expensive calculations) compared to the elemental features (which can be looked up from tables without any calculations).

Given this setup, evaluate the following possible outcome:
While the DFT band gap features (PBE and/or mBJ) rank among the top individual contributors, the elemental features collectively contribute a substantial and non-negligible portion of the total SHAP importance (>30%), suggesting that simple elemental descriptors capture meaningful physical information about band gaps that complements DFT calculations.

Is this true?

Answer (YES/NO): YES